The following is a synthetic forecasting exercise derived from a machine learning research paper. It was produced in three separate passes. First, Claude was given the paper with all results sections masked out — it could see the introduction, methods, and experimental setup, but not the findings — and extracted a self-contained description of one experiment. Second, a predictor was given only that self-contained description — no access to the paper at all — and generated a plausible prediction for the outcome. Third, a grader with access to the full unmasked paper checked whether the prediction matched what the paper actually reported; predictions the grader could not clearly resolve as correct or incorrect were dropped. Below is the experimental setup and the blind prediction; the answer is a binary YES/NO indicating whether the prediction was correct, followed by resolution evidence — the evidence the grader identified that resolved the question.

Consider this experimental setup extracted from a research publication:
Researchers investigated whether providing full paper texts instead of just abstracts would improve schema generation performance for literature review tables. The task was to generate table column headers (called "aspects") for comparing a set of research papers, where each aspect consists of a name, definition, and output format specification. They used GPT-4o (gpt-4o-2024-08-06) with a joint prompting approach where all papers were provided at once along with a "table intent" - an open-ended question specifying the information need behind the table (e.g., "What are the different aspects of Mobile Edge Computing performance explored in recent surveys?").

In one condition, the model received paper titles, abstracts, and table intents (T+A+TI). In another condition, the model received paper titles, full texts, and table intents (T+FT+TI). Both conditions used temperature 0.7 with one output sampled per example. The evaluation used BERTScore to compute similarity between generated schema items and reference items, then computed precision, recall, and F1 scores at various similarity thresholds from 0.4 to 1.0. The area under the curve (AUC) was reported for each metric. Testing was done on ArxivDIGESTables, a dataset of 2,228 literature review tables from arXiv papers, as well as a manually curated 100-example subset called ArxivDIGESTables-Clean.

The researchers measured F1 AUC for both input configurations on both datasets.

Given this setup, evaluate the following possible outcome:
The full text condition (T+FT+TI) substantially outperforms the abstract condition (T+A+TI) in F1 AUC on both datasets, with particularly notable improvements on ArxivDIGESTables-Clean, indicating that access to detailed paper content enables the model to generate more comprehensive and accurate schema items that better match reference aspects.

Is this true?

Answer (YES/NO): NO